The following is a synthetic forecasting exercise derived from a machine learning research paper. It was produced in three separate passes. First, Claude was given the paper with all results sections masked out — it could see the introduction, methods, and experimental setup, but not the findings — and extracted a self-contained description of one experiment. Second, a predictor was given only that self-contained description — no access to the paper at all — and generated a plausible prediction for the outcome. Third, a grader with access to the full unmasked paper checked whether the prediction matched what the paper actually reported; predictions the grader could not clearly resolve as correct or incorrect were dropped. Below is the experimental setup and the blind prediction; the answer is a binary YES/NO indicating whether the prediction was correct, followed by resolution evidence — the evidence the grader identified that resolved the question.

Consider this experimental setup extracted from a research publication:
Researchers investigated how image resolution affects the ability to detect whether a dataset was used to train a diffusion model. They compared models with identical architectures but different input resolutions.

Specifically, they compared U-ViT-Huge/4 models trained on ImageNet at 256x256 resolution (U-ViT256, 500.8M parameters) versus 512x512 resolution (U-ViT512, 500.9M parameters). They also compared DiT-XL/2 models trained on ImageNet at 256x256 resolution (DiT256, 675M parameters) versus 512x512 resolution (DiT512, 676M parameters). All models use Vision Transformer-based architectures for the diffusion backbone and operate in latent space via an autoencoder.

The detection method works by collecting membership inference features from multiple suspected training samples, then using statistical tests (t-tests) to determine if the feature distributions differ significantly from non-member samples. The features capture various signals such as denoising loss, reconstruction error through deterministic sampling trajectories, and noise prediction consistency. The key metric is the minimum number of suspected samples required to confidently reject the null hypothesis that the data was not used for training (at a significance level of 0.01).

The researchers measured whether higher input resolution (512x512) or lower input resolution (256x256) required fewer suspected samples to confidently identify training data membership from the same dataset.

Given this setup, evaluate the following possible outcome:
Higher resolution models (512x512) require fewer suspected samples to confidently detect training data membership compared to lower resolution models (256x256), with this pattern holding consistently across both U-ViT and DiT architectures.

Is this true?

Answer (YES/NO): YES